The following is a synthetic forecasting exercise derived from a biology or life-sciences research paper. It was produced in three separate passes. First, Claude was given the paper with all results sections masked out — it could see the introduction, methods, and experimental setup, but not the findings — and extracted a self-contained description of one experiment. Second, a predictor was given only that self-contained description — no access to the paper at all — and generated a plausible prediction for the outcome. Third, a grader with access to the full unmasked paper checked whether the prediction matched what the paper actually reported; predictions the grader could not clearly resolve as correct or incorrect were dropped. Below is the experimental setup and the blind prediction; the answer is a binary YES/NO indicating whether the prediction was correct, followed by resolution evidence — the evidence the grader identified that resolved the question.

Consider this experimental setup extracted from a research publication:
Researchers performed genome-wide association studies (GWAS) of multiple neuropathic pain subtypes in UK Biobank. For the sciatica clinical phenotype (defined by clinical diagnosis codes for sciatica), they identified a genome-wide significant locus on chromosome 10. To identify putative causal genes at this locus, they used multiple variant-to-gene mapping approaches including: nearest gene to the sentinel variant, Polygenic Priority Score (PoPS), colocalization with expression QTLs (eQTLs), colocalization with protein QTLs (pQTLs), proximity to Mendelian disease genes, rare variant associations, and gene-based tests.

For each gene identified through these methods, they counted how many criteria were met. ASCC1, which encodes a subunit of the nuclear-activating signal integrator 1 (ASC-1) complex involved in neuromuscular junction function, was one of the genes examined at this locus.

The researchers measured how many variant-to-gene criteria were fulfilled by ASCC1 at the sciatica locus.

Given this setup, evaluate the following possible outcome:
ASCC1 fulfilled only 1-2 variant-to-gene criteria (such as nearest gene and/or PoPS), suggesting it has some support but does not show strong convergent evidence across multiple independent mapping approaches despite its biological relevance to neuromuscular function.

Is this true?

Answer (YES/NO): NO